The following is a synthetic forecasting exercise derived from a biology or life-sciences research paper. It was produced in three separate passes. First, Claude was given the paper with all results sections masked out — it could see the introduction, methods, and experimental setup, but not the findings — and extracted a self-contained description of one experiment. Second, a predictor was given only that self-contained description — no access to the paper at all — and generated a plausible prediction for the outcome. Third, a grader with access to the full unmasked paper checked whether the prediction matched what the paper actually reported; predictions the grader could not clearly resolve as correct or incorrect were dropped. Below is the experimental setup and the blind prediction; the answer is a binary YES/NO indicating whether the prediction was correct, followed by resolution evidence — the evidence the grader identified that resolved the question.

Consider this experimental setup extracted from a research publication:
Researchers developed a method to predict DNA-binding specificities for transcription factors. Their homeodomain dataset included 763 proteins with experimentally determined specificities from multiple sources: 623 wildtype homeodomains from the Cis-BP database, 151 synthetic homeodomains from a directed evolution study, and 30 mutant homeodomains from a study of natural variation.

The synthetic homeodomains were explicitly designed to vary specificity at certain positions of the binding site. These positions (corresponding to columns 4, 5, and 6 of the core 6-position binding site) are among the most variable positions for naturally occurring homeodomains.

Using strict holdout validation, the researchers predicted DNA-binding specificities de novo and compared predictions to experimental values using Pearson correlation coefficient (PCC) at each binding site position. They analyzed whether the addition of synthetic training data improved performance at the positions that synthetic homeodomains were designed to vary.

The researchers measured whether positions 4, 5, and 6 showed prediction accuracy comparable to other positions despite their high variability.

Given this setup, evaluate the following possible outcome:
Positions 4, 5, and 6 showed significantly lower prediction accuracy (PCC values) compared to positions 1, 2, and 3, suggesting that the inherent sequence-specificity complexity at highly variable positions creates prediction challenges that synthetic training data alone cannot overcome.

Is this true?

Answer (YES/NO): NO